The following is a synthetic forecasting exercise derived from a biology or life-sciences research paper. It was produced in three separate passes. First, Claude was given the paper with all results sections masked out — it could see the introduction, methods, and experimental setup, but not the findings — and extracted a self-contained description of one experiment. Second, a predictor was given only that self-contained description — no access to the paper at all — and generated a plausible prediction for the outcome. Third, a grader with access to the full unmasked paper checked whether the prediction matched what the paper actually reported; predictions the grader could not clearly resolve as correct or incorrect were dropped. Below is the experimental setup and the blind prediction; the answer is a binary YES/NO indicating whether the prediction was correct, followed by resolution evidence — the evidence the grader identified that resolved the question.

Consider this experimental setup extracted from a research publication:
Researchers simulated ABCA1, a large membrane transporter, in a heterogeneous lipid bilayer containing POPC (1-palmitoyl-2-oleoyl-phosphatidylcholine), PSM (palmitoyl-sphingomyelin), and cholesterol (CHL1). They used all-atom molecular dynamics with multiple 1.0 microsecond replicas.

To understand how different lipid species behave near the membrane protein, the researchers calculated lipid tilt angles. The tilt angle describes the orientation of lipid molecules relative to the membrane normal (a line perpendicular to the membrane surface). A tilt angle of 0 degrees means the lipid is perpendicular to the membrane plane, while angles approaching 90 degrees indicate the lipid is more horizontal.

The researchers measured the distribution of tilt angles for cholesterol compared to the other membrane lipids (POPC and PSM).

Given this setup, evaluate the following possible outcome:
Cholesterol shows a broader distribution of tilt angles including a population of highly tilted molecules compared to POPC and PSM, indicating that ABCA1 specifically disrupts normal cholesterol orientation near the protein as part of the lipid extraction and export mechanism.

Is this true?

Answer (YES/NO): NO